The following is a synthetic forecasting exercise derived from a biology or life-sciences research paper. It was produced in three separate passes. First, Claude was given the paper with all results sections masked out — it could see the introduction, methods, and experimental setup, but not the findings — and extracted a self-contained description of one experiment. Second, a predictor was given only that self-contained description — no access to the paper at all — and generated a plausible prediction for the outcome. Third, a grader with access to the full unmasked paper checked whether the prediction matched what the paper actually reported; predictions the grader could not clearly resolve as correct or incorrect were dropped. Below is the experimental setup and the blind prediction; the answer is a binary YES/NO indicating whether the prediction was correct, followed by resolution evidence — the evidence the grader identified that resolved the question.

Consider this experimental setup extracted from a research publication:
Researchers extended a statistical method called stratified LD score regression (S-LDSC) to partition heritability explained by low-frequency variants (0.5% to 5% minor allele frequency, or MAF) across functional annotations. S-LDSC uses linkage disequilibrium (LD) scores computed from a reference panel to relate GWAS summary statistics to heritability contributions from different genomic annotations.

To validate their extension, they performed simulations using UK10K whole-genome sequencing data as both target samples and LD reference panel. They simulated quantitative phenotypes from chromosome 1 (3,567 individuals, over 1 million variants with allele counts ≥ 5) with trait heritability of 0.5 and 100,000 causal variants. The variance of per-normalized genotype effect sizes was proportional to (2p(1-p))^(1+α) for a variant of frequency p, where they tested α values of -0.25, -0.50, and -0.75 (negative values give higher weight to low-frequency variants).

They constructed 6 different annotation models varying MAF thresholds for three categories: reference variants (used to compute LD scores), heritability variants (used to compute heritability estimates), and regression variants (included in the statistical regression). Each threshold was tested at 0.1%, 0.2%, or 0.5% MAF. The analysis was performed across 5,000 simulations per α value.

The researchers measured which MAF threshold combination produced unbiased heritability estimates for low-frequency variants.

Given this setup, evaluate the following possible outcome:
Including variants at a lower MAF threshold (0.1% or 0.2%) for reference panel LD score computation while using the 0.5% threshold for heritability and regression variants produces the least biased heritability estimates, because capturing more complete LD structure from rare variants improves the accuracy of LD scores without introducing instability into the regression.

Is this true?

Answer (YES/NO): YES